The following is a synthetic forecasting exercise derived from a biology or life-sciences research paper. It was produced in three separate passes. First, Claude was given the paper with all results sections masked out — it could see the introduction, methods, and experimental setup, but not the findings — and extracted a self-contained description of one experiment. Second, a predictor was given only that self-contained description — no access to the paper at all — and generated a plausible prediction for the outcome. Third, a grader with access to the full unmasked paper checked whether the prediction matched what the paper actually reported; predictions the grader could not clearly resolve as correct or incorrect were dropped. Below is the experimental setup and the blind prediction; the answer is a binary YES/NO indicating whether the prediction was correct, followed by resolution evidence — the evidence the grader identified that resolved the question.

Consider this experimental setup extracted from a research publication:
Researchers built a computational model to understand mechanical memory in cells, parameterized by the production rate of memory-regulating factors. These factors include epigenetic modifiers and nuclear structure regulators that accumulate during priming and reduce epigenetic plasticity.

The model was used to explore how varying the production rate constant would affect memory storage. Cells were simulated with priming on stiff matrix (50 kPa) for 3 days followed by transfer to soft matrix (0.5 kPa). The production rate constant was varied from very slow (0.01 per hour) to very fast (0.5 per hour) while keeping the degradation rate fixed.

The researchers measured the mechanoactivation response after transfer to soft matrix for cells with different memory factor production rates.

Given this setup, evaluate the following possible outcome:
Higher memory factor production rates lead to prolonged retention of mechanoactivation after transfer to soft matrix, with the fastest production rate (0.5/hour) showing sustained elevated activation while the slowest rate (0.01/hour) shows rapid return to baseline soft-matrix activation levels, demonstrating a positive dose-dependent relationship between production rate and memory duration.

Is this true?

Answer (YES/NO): YES